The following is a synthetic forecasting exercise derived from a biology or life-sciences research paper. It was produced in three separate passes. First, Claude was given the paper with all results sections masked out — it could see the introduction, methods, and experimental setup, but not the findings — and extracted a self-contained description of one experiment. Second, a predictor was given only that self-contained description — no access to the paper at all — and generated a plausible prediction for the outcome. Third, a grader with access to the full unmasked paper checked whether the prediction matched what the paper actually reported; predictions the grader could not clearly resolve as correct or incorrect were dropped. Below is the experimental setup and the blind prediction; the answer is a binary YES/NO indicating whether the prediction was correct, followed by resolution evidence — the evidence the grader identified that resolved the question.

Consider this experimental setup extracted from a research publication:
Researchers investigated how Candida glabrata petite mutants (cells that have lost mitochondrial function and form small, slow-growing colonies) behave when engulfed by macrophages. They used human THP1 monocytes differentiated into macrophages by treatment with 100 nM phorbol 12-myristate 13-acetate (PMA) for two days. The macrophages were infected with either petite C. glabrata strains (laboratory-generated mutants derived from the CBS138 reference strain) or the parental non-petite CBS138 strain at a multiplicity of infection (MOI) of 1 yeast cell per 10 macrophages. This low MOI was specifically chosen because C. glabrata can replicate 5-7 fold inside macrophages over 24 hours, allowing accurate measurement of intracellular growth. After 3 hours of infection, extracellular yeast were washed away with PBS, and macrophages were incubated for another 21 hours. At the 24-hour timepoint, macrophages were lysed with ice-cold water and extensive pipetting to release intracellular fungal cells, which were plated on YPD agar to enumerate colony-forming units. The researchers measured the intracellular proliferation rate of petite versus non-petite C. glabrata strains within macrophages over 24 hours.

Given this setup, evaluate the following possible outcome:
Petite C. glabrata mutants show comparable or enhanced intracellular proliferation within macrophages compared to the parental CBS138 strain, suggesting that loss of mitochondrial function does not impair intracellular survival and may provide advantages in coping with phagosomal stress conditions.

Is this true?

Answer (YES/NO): NO